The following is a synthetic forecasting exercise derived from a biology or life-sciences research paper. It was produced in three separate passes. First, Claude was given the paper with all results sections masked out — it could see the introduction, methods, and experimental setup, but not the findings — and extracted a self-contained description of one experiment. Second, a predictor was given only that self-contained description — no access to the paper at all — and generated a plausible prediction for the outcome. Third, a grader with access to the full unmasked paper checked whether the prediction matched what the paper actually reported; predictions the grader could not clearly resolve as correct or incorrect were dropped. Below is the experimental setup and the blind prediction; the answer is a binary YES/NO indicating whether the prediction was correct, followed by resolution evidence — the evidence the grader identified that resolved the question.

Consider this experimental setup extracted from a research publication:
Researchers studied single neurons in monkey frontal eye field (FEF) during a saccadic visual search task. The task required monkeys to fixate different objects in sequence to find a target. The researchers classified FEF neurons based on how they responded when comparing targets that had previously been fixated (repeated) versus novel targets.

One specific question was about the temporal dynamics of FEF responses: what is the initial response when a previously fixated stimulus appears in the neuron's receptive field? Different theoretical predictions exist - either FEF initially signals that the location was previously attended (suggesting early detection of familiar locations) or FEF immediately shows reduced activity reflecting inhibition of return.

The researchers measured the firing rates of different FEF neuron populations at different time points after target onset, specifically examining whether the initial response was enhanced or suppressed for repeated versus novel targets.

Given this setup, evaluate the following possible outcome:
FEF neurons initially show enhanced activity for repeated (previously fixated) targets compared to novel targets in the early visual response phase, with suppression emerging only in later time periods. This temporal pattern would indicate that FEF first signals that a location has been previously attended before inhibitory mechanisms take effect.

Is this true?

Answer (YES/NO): YES